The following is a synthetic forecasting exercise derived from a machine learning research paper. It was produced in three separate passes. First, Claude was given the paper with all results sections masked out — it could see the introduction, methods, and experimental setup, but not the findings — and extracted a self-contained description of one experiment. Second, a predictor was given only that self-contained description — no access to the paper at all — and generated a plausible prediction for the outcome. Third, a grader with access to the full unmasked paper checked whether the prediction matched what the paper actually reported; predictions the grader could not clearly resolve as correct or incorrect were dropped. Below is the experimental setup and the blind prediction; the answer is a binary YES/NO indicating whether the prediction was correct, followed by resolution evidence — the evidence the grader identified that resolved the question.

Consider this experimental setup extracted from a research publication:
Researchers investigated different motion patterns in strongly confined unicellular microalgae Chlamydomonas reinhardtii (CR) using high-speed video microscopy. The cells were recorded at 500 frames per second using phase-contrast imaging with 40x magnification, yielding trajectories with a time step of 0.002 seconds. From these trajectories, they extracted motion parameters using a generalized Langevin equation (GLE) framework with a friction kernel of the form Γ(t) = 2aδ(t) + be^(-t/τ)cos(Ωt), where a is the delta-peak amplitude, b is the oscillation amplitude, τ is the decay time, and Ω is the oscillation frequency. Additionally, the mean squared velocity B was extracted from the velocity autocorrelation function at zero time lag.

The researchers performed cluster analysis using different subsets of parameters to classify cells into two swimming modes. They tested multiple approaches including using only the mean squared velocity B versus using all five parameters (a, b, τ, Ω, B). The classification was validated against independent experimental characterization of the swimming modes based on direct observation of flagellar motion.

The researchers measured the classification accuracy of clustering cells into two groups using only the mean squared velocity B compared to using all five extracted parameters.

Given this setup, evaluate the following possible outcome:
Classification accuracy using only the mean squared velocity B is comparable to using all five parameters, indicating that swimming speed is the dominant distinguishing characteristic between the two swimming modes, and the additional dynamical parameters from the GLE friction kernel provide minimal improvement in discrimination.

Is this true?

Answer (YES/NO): NO